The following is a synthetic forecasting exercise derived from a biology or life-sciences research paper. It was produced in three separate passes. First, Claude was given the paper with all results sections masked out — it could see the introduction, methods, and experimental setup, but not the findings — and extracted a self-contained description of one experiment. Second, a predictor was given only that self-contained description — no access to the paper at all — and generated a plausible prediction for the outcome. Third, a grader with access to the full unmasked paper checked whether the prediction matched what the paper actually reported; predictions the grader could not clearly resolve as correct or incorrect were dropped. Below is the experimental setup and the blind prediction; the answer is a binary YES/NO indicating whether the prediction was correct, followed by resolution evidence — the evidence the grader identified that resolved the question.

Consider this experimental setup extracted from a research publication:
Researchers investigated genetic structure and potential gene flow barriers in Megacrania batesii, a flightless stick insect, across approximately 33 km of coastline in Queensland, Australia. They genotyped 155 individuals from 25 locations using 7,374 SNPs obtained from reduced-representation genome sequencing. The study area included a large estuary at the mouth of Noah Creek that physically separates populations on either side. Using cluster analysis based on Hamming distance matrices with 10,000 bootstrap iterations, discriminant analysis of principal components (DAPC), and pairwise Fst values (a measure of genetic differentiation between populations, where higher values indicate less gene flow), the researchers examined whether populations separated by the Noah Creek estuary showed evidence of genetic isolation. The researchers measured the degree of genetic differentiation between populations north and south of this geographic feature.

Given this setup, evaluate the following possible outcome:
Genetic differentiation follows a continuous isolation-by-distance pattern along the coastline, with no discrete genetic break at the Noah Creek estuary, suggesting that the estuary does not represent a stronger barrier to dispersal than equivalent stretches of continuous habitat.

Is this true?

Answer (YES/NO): NO